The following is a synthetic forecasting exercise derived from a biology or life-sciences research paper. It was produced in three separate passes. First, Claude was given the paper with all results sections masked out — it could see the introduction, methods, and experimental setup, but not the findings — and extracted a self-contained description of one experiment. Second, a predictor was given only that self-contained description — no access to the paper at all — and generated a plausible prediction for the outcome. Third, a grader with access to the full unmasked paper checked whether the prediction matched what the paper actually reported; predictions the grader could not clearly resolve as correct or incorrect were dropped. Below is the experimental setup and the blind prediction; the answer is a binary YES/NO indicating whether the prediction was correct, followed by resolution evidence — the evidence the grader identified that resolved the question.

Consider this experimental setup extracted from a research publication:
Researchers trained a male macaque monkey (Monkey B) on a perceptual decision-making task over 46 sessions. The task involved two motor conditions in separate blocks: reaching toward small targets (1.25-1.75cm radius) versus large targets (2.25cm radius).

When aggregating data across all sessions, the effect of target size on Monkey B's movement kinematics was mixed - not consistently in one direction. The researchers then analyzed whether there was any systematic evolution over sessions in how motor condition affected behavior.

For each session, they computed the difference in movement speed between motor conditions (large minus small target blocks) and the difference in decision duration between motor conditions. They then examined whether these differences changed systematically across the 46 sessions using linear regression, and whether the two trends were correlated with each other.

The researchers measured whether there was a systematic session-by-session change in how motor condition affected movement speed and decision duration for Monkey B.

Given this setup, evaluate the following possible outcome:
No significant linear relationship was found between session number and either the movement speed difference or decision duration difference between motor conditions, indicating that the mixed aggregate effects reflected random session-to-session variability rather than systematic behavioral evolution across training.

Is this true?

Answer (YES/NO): NO